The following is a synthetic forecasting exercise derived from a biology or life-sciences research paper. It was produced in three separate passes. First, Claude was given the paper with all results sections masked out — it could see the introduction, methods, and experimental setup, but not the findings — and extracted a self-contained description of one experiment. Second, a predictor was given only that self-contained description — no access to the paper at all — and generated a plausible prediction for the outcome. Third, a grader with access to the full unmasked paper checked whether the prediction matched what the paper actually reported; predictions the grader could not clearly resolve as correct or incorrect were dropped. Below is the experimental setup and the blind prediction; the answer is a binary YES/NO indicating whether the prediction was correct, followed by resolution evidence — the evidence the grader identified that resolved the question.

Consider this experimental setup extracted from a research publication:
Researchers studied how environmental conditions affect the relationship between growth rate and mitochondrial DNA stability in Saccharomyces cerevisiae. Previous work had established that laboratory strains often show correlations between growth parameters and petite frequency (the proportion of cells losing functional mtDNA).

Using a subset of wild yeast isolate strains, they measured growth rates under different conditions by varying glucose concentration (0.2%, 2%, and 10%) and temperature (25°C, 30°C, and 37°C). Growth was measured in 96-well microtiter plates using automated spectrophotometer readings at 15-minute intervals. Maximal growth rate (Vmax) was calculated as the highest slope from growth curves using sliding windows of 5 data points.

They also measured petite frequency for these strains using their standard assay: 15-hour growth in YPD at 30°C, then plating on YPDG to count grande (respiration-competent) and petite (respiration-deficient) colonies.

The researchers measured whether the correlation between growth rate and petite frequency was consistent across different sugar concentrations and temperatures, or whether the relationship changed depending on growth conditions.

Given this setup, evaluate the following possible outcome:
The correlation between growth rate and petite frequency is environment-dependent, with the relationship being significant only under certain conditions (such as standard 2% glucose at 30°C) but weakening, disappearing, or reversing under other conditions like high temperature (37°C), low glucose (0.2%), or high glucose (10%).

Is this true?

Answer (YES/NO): NO